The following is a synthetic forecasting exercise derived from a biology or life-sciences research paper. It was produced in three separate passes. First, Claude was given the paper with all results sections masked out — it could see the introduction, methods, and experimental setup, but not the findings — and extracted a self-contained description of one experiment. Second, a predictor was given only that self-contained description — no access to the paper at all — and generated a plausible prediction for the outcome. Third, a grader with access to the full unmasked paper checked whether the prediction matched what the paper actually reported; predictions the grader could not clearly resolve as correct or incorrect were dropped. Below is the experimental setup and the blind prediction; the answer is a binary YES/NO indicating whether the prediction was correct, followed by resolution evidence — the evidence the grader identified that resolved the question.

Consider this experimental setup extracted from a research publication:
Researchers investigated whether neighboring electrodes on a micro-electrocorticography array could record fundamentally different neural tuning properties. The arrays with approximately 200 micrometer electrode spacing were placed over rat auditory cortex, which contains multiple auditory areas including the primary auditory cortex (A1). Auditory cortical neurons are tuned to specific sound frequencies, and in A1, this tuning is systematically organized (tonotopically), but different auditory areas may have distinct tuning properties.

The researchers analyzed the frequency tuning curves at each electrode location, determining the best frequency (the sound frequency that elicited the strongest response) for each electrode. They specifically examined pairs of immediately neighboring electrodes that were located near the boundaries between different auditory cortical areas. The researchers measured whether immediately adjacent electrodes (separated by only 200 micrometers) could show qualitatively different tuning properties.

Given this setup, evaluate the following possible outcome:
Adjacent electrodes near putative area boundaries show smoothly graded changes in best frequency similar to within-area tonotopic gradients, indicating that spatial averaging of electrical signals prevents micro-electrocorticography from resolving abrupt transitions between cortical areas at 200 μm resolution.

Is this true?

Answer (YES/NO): NO